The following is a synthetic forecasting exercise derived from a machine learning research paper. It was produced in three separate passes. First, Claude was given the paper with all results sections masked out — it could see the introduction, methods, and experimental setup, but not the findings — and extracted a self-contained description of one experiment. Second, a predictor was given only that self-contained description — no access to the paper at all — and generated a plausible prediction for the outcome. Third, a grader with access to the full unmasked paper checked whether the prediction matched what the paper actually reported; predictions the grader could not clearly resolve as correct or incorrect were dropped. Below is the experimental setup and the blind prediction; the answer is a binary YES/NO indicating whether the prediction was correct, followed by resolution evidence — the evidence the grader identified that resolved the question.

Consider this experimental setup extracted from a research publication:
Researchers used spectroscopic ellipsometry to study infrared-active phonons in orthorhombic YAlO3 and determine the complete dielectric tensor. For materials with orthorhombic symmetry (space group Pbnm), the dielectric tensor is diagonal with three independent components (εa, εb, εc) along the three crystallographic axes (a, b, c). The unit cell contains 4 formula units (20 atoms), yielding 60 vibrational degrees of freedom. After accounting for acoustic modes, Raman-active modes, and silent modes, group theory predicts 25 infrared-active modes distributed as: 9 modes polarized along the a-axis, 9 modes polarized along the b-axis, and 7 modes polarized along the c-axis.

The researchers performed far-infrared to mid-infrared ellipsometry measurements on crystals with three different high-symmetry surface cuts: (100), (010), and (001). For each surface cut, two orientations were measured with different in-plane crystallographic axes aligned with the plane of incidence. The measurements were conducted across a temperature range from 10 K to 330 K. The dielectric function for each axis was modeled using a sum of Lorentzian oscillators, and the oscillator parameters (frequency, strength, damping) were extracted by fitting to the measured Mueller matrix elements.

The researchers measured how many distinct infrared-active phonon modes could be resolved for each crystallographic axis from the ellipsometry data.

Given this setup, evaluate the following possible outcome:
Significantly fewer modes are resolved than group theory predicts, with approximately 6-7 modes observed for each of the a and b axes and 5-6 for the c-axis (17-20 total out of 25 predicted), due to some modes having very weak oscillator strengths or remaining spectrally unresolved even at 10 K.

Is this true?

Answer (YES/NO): NO